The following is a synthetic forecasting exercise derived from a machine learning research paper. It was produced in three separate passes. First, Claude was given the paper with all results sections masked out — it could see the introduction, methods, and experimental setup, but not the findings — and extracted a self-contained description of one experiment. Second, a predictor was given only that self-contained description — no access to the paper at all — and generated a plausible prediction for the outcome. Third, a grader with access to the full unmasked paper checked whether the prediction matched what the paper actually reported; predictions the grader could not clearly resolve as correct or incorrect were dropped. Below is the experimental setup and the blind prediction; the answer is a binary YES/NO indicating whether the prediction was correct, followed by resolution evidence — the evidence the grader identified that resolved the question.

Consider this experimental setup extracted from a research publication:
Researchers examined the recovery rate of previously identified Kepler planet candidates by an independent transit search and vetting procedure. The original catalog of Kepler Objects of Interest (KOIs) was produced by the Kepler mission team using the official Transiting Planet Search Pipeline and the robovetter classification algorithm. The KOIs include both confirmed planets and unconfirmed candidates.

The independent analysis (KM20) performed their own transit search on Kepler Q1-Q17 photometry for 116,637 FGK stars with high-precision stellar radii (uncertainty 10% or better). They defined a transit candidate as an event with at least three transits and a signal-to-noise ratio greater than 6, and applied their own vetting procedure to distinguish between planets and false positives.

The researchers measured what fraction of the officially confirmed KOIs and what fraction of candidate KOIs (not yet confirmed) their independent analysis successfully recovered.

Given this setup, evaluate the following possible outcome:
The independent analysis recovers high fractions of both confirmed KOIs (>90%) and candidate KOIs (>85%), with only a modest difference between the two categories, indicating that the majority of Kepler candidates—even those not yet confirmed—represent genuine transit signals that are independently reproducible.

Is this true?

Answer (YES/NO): NO